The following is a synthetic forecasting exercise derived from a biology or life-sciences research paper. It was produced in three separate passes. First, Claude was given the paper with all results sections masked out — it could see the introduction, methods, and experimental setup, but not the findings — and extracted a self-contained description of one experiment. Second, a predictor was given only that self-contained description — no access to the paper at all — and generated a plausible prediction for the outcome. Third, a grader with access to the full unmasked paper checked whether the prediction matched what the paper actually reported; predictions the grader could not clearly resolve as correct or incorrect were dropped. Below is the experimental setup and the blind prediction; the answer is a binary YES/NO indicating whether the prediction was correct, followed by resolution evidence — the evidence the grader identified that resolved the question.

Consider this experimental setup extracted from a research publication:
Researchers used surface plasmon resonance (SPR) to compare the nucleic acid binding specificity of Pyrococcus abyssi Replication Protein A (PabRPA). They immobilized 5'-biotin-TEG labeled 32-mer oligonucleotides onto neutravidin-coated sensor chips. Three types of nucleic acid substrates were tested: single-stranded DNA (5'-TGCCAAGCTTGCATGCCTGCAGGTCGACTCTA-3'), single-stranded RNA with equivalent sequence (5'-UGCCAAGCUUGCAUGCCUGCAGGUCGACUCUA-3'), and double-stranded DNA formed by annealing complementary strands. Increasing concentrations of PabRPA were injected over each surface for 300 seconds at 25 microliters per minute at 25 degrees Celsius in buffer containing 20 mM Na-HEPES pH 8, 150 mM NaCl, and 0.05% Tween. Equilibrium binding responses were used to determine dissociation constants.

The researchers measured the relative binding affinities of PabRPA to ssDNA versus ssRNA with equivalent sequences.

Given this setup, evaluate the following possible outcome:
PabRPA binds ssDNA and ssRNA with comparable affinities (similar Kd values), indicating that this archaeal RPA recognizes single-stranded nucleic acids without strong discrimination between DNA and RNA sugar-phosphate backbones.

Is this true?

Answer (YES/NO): NO